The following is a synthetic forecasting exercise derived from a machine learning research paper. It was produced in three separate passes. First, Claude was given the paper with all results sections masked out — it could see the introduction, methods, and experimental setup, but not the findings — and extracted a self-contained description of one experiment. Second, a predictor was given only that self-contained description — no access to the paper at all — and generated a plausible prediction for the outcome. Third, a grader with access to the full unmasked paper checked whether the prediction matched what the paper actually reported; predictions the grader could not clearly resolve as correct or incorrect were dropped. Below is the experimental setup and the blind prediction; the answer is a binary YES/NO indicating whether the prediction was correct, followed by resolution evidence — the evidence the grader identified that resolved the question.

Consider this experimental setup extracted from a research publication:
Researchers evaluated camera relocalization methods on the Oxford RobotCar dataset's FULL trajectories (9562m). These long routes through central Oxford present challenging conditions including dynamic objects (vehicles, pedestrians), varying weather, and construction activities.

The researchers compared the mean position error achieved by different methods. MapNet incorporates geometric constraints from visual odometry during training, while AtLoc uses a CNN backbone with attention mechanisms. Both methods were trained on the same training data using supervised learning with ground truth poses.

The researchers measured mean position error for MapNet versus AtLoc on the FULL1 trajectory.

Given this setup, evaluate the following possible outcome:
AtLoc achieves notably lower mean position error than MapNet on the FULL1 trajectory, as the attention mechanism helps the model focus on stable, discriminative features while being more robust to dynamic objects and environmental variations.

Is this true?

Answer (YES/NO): YES